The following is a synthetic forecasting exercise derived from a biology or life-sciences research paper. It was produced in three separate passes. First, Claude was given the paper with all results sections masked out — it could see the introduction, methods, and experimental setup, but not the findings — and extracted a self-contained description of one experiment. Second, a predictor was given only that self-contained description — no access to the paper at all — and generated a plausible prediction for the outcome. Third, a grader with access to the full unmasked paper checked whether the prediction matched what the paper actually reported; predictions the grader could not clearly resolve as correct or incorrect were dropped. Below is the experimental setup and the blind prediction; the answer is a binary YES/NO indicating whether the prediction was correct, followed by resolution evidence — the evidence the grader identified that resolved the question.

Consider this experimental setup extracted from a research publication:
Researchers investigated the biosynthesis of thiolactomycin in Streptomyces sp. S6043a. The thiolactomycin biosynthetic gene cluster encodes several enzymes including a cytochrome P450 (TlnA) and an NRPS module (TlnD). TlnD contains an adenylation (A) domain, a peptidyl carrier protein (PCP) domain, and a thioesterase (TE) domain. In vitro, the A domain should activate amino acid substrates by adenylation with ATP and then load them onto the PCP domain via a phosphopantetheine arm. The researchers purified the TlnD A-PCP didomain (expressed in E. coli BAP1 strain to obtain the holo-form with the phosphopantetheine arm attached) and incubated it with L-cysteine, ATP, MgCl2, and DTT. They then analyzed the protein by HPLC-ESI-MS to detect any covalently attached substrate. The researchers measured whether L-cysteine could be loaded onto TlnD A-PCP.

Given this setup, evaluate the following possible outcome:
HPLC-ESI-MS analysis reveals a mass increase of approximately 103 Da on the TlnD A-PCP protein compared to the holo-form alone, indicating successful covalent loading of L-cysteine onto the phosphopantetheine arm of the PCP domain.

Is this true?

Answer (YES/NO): YES